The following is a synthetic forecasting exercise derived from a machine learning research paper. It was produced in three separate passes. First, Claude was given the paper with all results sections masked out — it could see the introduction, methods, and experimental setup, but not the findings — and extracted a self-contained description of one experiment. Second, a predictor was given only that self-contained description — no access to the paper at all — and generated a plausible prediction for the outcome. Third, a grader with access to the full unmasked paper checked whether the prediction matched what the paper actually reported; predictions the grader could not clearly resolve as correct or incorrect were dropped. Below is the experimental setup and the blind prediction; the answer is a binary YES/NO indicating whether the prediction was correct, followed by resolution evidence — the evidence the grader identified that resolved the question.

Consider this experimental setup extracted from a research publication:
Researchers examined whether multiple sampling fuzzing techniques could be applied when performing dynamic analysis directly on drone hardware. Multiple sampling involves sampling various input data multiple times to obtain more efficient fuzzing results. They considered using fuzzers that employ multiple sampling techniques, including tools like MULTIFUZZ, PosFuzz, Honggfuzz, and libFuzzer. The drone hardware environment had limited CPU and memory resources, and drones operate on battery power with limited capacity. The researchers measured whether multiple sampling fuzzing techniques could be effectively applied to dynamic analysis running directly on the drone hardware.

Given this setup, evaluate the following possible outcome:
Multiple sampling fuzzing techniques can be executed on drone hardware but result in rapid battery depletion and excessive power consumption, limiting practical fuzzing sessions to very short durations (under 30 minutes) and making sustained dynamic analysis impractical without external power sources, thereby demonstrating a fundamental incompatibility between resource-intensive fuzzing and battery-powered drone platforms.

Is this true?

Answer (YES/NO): NO